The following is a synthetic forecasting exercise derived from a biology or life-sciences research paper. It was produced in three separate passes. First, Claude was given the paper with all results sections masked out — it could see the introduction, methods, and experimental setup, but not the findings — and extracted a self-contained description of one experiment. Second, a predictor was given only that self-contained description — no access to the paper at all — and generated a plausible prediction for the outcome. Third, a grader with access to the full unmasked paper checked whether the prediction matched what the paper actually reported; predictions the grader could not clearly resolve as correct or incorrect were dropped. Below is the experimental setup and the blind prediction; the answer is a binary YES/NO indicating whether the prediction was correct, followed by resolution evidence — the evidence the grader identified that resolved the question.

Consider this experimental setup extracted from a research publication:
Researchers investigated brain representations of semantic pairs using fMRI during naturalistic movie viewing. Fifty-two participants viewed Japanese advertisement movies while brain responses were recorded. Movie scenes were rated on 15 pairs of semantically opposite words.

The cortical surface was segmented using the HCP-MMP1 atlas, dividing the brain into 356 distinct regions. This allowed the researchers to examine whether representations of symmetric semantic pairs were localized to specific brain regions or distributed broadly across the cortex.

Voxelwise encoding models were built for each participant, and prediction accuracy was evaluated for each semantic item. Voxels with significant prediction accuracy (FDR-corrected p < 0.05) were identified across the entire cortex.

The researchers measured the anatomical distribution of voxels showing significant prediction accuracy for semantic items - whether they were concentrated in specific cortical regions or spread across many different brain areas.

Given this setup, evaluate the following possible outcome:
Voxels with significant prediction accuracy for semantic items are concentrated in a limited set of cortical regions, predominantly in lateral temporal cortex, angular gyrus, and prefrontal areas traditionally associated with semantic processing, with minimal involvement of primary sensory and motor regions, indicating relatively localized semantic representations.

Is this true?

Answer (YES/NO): NO